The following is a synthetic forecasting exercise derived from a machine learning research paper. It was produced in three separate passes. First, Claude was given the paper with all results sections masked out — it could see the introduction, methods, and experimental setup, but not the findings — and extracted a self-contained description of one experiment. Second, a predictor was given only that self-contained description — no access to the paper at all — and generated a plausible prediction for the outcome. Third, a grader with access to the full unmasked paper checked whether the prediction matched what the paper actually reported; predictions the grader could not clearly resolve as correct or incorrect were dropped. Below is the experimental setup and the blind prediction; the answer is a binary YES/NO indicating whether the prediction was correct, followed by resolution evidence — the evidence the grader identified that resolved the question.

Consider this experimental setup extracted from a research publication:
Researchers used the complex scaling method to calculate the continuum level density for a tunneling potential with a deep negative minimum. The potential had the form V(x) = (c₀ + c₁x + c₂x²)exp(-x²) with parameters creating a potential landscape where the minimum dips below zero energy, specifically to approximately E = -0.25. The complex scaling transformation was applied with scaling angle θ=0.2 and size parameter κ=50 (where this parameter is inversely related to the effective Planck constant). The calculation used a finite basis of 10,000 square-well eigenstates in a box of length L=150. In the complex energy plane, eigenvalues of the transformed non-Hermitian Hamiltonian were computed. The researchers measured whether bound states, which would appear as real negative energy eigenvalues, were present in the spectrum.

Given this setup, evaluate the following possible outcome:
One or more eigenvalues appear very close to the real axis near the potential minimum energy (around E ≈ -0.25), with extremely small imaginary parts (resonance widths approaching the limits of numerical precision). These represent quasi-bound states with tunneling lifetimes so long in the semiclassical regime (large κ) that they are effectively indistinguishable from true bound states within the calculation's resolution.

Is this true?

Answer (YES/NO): NO